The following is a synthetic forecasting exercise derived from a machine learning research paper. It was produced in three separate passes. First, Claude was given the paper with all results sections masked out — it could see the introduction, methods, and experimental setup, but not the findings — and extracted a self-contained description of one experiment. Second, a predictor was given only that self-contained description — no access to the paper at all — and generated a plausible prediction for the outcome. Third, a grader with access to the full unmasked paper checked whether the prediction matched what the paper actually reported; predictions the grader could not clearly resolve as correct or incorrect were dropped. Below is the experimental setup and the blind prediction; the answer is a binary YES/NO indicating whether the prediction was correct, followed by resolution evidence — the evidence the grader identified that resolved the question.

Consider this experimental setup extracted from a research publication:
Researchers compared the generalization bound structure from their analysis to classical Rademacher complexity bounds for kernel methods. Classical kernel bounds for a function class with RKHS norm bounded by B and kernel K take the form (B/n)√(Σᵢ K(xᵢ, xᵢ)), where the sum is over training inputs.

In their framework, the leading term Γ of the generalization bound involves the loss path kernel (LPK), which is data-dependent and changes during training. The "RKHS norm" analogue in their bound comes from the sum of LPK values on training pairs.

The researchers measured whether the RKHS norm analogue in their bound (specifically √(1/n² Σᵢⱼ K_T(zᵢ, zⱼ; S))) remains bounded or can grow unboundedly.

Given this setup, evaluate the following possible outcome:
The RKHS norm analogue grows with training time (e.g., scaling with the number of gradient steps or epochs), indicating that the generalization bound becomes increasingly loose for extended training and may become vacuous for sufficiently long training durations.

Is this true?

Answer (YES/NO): NO